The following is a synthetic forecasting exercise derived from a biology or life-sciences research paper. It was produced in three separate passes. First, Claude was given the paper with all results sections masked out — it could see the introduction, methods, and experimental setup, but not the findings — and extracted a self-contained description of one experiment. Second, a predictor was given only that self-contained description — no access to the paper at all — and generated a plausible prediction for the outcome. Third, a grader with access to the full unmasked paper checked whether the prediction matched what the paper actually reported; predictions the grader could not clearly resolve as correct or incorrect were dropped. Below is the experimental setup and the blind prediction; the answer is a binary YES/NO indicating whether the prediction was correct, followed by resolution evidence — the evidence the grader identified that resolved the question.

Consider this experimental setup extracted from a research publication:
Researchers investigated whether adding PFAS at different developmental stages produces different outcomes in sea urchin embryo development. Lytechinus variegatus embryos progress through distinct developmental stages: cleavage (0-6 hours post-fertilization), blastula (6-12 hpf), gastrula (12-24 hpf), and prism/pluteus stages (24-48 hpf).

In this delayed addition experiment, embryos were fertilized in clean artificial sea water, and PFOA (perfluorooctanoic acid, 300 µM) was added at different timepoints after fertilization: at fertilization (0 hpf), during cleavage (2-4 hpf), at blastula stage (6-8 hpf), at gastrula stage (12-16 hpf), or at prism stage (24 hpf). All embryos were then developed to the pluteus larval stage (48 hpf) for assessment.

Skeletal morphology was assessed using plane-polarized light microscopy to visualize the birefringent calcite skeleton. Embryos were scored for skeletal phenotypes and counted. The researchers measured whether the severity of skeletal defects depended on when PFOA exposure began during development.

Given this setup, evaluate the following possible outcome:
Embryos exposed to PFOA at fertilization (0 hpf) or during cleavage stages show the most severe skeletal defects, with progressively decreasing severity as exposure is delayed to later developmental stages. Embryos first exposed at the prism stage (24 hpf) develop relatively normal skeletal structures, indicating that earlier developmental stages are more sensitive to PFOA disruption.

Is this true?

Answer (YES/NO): NO